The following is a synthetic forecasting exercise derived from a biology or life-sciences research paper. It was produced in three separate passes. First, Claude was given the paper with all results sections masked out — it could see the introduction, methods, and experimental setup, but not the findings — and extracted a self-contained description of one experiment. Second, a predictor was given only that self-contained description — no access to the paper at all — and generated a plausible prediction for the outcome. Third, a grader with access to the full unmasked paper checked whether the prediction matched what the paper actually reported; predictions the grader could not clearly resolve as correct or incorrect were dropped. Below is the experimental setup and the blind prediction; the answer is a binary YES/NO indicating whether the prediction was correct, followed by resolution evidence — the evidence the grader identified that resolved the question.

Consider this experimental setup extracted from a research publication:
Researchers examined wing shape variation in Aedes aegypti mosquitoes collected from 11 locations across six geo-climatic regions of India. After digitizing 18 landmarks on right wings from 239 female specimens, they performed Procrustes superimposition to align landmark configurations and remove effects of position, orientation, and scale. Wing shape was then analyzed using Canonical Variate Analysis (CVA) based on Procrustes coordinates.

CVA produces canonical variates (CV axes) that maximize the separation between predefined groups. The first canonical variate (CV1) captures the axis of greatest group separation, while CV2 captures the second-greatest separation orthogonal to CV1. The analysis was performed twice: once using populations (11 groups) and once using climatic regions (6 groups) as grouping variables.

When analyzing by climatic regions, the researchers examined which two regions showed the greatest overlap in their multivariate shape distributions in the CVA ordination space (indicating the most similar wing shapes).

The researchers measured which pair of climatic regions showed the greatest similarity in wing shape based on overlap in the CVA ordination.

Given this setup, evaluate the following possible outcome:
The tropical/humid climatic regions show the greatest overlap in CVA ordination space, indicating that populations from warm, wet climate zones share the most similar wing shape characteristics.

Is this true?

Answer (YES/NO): NO